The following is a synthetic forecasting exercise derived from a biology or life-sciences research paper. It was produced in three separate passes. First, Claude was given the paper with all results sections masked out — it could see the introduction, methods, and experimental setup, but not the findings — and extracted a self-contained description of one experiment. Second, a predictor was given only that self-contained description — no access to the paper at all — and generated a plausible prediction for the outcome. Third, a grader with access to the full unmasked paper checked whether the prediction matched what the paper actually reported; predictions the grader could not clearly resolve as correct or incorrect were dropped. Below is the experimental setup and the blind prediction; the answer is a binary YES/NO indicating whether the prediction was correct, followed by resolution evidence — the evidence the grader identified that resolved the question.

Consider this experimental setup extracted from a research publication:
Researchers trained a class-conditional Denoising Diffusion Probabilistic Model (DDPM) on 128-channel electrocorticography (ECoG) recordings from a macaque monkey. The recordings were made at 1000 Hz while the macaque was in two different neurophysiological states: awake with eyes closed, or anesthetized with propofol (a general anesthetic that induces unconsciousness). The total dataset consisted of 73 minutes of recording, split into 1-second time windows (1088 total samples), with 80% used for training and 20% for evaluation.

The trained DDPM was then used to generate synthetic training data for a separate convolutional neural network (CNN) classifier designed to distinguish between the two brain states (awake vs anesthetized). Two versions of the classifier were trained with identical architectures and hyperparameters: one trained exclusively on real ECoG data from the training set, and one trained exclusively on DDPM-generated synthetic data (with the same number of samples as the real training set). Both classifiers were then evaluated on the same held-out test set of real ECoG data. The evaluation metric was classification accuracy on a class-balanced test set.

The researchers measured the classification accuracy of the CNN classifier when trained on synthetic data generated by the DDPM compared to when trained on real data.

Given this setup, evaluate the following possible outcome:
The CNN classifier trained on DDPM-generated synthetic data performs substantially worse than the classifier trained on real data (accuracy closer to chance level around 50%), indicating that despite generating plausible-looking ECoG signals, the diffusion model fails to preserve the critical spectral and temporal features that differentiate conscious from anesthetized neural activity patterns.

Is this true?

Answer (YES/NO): NO